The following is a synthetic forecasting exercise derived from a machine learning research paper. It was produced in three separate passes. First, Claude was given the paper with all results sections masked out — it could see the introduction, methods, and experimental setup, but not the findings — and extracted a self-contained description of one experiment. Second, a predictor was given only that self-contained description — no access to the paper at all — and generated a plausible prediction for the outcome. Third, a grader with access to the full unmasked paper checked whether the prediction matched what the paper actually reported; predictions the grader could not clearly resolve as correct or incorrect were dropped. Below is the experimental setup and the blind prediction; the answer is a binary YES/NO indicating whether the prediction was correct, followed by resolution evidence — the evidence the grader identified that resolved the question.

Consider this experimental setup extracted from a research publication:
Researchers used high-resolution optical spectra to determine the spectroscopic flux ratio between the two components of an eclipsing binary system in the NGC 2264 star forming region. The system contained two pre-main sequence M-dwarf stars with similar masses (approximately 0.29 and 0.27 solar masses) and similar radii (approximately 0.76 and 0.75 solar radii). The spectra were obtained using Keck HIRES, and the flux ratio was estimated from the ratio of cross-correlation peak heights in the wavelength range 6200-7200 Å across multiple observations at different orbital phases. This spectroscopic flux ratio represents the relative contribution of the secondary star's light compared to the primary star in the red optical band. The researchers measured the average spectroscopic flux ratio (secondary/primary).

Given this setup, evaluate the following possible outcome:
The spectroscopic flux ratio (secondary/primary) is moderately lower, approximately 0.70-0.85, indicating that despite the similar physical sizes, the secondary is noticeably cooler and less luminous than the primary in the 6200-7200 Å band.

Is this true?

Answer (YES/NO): NO